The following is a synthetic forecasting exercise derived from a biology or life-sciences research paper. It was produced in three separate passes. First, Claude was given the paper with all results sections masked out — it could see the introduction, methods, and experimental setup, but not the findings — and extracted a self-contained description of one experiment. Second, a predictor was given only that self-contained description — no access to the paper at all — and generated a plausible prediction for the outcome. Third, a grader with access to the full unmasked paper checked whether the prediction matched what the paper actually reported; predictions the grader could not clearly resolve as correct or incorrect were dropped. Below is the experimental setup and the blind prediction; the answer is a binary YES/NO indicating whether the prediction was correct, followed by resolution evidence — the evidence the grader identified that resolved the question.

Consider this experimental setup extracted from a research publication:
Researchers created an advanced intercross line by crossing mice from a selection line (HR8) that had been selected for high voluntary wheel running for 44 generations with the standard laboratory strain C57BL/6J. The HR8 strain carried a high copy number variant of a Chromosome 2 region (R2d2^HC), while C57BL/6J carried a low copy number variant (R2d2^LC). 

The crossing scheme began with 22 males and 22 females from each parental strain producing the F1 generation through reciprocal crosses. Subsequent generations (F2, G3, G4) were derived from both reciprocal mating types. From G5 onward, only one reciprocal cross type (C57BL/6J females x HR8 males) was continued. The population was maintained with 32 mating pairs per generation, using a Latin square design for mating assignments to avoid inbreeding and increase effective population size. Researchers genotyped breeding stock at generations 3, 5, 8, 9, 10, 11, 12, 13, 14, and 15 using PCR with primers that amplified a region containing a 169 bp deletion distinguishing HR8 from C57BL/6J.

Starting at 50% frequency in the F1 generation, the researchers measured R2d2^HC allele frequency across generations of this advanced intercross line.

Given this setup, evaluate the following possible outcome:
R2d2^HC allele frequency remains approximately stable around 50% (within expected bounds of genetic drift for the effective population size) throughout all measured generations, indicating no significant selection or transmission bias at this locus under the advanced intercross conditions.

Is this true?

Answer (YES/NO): NO